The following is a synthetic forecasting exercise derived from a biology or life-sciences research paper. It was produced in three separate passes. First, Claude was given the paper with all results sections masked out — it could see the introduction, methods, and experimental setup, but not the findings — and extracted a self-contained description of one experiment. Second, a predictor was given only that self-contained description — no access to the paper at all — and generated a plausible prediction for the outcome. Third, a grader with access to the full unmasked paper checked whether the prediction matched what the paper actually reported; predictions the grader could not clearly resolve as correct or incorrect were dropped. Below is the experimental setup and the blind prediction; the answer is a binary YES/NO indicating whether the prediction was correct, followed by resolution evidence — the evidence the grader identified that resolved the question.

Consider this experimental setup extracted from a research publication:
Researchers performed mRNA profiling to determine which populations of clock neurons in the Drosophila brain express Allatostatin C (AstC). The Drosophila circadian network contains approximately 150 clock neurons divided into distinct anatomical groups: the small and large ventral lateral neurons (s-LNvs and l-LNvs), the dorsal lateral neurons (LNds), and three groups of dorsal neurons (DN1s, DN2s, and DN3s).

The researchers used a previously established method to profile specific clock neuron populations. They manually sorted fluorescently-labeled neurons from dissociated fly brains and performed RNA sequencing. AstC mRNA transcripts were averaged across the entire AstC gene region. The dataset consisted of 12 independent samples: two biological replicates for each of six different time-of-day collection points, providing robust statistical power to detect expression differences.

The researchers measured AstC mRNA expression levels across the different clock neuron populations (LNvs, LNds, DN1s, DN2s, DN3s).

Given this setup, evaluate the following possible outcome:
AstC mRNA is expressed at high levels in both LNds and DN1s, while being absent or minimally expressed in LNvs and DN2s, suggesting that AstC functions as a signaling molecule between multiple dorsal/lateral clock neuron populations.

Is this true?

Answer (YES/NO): NO